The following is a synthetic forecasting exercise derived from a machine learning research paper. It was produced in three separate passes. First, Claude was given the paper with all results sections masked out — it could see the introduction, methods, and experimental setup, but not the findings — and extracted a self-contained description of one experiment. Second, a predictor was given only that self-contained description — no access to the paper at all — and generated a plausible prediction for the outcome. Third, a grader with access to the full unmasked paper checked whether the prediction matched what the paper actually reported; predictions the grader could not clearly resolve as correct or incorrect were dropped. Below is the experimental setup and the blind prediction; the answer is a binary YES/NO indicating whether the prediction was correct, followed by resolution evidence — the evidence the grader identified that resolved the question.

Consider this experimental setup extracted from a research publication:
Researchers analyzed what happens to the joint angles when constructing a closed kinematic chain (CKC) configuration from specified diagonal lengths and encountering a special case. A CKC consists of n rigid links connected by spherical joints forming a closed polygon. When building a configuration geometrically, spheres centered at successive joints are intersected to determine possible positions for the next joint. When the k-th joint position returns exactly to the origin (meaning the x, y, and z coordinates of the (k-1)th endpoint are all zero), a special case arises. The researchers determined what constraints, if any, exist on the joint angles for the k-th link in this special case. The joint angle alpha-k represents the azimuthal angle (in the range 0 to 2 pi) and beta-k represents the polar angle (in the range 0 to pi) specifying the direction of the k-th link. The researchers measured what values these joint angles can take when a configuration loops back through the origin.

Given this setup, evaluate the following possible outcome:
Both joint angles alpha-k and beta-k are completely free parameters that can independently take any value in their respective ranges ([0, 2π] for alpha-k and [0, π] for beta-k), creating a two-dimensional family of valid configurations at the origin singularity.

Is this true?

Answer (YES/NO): YES